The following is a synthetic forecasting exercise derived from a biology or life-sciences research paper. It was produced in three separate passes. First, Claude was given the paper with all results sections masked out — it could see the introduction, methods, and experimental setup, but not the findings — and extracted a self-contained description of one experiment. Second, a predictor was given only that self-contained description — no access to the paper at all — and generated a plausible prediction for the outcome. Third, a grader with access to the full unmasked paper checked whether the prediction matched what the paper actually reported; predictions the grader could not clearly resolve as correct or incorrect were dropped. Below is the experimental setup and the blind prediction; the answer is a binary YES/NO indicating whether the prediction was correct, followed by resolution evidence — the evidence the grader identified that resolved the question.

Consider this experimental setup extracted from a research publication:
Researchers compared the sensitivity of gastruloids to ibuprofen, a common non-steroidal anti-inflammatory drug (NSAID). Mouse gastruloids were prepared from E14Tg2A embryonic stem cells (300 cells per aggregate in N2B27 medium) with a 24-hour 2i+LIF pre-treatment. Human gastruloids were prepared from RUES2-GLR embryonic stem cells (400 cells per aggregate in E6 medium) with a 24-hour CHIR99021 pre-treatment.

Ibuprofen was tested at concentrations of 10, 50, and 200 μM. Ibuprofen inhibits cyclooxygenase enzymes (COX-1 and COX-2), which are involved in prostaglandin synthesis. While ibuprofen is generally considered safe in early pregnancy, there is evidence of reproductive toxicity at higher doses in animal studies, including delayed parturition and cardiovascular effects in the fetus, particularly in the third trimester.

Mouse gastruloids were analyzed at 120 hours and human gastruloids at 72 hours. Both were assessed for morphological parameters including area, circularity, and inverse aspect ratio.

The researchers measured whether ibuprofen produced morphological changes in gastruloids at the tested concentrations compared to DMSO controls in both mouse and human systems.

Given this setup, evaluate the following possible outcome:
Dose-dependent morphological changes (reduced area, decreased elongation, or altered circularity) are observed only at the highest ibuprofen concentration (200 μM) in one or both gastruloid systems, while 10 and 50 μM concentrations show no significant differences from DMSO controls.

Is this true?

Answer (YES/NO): NO